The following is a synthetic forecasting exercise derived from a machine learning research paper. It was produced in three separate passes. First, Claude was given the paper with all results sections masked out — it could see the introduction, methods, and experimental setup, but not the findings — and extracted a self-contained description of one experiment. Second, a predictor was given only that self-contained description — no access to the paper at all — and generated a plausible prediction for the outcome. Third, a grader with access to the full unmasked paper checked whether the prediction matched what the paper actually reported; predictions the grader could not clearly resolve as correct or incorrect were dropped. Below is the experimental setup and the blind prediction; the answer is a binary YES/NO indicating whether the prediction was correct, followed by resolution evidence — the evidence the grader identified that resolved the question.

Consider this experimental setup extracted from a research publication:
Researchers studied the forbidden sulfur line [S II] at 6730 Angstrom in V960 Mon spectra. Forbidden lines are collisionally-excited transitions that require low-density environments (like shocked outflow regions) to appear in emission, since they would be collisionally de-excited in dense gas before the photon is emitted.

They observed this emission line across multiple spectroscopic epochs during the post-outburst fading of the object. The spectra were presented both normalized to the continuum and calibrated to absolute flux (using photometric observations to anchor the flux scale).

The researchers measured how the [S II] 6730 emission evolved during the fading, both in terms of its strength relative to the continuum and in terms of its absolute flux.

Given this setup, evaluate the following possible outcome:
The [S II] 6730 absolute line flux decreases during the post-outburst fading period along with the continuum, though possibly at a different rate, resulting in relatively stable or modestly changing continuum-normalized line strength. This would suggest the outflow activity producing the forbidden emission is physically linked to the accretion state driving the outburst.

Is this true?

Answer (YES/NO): NO